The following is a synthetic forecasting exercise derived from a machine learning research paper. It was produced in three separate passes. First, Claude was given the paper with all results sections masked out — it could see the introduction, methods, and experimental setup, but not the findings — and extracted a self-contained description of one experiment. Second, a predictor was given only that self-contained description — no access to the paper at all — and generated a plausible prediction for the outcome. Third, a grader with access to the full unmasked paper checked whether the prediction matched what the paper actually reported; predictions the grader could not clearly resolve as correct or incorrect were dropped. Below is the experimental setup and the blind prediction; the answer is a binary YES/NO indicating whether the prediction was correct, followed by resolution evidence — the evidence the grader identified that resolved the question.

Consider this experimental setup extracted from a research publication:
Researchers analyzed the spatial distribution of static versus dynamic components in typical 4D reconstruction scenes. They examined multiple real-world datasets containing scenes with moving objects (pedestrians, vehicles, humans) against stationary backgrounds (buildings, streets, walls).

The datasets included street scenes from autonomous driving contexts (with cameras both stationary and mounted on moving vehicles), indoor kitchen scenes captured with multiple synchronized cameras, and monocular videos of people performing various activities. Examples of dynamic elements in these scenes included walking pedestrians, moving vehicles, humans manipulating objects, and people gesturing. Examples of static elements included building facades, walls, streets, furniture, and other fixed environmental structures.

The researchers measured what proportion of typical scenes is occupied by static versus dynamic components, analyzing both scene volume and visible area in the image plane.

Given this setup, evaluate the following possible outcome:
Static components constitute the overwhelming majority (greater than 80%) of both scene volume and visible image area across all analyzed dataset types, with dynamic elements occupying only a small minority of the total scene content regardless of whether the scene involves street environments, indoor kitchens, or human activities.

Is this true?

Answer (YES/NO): NO